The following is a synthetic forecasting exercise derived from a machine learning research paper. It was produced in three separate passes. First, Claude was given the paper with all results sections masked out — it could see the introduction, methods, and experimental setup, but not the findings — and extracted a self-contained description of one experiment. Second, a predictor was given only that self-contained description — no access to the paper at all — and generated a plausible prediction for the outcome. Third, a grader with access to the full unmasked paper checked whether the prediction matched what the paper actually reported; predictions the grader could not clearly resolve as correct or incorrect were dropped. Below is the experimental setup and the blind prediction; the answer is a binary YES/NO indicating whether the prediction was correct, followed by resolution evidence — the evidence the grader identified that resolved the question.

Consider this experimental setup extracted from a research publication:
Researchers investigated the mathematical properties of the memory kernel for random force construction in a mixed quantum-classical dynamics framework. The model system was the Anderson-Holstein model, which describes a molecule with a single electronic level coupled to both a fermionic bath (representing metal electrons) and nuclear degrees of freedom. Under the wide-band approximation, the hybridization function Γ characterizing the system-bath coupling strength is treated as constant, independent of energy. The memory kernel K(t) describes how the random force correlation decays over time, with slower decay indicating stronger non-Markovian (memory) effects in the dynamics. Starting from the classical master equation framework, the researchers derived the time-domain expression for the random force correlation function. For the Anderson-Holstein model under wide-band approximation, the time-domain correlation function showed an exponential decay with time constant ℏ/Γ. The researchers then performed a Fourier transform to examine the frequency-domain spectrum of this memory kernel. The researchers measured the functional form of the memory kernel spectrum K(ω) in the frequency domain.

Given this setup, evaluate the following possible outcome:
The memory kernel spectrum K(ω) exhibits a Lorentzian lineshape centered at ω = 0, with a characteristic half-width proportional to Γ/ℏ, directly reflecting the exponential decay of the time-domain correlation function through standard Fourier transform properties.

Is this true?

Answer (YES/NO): YES